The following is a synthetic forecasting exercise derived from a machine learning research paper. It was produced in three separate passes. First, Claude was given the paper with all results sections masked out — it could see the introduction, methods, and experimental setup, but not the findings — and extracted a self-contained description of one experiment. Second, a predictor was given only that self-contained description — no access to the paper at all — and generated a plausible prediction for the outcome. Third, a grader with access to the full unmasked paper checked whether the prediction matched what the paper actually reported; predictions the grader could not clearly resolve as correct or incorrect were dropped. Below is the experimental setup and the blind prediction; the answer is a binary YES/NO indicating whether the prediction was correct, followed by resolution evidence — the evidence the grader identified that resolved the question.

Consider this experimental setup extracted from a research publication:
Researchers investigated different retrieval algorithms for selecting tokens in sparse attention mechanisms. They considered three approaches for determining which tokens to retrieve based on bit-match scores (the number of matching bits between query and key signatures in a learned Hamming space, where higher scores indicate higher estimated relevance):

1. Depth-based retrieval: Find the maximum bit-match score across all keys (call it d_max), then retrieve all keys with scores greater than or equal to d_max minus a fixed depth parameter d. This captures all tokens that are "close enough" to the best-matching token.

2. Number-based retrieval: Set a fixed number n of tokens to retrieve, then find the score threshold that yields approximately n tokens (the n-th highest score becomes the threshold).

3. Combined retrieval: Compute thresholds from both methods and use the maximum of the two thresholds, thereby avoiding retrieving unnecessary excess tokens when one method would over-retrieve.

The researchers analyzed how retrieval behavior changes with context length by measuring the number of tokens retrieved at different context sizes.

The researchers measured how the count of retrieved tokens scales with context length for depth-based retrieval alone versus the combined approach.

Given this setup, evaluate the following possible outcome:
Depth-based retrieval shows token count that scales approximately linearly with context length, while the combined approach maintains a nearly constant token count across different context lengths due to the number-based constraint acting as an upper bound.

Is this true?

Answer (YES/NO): NO